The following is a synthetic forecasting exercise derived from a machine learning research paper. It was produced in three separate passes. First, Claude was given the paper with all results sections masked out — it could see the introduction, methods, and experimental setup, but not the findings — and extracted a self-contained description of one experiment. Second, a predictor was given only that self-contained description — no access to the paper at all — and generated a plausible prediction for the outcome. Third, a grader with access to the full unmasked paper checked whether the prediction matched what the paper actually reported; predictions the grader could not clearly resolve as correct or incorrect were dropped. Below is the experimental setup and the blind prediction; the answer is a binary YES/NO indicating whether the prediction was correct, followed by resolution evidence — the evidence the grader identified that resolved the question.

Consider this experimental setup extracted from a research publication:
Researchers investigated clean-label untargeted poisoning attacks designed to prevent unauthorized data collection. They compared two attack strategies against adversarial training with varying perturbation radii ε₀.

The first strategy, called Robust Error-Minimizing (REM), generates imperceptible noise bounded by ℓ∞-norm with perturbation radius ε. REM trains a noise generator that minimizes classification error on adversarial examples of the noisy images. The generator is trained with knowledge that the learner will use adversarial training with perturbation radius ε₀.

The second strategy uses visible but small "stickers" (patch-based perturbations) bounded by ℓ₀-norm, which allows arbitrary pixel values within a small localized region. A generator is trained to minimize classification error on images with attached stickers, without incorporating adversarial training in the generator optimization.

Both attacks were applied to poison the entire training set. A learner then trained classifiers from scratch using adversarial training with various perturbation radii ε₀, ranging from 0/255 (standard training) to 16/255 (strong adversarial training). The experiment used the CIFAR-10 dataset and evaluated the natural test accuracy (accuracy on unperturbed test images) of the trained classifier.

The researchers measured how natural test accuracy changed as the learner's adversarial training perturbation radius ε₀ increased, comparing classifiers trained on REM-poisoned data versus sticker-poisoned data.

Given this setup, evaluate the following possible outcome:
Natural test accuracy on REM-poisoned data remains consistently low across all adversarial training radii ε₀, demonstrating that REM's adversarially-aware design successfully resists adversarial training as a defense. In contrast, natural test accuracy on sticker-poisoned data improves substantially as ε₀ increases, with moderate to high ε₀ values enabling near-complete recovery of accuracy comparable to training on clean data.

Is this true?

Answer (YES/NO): NO